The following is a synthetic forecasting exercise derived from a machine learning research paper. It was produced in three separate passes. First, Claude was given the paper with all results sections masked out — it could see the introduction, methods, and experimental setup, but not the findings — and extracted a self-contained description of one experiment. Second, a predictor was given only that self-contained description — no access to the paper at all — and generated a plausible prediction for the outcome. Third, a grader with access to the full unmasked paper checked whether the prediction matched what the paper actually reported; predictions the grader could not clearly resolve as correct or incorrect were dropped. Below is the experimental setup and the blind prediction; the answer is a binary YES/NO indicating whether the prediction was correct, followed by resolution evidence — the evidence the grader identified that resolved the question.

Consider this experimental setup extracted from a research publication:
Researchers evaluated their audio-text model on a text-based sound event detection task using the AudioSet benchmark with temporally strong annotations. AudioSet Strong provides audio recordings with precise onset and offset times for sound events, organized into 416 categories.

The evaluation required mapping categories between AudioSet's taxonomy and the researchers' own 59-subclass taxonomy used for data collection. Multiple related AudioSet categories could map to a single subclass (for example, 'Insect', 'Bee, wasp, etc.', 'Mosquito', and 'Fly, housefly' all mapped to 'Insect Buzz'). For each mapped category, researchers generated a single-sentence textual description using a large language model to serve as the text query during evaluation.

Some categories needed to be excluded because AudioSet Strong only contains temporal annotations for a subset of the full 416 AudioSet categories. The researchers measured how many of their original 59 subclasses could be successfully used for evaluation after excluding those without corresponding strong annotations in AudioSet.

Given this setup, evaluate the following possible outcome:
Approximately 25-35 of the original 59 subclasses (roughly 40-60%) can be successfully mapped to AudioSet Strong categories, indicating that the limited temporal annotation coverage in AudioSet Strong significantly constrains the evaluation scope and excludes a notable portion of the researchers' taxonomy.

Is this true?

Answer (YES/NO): NO